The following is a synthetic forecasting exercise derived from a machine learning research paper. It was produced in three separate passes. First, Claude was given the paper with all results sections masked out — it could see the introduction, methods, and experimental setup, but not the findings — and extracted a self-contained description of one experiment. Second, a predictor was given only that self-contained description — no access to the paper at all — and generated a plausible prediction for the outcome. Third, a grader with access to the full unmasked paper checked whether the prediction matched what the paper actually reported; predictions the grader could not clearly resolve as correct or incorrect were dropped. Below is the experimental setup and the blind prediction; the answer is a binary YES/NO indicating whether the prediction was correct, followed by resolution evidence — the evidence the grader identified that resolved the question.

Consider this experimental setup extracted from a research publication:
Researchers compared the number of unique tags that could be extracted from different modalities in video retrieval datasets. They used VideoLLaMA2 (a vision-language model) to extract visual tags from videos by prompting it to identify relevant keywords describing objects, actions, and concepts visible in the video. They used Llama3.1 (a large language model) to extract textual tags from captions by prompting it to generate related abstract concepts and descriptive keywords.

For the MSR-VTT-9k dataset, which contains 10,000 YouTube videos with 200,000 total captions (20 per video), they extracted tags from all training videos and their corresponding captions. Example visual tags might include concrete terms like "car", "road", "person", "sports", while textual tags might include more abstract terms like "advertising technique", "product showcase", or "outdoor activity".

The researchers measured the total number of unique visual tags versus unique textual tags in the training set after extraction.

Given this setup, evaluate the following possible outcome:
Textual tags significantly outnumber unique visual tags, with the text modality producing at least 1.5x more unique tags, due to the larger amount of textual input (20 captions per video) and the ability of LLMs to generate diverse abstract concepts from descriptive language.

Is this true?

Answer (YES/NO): YES